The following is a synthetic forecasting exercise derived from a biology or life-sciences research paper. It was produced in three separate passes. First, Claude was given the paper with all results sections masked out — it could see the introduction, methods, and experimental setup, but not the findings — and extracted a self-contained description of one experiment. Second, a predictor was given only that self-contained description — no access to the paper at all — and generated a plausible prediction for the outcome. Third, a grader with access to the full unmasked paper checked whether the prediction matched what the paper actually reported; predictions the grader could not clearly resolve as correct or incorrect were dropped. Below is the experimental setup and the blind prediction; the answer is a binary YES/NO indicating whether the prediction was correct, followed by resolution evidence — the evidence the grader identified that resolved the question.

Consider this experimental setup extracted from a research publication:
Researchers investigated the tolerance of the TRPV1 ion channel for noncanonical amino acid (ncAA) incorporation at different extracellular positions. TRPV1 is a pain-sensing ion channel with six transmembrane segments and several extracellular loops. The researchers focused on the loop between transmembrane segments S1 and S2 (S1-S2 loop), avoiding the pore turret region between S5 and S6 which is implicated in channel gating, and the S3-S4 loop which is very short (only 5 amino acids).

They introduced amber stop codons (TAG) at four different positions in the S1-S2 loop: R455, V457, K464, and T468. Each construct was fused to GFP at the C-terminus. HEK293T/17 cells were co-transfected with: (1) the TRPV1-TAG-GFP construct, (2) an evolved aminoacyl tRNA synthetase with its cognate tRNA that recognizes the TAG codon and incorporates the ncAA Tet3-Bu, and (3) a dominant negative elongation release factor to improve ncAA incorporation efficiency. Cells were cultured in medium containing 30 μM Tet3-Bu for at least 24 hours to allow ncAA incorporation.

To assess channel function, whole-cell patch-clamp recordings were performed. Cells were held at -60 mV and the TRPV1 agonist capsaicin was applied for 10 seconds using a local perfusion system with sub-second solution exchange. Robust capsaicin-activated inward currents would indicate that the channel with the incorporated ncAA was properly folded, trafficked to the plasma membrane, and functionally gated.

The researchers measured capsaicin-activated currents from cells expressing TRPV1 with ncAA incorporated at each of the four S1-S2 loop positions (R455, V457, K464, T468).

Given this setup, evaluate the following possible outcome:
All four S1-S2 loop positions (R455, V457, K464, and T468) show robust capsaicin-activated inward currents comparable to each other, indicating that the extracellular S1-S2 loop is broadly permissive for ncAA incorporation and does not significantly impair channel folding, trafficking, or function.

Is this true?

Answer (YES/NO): NO